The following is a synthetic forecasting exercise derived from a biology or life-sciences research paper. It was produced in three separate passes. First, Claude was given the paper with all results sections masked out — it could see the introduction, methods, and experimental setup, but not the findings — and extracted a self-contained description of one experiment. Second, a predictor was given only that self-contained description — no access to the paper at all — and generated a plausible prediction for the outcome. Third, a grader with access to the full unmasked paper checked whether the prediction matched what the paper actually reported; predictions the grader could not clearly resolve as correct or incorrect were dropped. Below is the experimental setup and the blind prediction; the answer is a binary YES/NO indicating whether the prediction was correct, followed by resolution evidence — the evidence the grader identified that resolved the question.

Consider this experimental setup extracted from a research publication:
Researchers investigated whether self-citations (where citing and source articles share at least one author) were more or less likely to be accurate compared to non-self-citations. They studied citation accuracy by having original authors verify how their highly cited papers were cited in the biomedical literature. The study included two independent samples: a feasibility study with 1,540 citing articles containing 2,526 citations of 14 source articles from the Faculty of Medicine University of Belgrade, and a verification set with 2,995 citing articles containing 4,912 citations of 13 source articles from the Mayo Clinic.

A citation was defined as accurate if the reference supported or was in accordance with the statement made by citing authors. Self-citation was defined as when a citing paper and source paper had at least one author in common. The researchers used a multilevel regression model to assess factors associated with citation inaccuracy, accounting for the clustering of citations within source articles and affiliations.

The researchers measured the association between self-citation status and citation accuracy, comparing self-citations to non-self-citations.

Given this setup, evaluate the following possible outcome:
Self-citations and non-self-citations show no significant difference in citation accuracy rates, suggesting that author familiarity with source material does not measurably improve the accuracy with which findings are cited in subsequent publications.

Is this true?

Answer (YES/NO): YES